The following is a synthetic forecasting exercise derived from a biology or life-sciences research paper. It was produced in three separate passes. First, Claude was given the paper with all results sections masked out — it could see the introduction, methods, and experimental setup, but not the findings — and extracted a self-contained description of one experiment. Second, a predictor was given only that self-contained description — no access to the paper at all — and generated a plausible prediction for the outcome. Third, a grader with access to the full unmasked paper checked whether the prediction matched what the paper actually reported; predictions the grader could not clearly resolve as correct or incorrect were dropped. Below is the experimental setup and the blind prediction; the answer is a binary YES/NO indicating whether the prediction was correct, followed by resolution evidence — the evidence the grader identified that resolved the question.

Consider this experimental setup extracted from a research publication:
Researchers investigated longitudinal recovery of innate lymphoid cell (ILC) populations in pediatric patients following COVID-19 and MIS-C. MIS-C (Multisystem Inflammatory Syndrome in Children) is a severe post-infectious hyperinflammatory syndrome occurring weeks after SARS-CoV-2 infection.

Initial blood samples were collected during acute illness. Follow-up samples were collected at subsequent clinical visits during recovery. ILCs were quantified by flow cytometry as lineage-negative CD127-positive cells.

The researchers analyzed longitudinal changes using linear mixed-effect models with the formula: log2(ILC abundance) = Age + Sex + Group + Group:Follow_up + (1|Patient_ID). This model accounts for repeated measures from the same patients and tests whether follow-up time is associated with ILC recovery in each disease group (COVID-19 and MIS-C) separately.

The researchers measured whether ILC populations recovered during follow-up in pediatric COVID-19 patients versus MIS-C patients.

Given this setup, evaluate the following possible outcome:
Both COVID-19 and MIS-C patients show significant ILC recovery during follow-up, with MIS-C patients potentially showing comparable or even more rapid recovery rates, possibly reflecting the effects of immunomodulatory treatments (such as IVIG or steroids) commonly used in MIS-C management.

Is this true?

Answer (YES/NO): NO